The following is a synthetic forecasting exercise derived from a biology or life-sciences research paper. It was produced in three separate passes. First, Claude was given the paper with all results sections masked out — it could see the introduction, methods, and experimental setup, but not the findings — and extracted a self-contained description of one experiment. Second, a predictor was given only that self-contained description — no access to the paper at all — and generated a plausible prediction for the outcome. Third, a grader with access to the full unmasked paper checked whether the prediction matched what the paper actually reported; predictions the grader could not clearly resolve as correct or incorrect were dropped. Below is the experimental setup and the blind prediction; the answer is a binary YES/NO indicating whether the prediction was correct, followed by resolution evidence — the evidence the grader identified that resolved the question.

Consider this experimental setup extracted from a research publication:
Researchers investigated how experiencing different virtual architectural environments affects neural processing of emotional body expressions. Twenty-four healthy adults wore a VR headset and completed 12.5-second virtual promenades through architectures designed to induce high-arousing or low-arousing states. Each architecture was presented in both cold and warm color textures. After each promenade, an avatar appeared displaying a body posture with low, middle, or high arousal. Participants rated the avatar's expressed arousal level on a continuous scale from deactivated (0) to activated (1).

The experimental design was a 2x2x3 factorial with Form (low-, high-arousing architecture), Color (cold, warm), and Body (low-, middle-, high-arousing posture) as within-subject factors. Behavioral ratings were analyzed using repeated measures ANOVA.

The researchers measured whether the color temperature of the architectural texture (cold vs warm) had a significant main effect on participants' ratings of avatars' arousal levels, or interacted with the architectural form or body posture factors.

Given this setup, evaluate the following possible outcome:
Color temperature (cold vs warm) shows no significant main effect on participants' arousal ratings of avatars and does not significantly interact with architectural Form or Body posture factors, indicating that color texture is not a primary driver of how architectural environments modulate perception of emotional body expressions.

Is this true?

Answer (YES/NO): YES